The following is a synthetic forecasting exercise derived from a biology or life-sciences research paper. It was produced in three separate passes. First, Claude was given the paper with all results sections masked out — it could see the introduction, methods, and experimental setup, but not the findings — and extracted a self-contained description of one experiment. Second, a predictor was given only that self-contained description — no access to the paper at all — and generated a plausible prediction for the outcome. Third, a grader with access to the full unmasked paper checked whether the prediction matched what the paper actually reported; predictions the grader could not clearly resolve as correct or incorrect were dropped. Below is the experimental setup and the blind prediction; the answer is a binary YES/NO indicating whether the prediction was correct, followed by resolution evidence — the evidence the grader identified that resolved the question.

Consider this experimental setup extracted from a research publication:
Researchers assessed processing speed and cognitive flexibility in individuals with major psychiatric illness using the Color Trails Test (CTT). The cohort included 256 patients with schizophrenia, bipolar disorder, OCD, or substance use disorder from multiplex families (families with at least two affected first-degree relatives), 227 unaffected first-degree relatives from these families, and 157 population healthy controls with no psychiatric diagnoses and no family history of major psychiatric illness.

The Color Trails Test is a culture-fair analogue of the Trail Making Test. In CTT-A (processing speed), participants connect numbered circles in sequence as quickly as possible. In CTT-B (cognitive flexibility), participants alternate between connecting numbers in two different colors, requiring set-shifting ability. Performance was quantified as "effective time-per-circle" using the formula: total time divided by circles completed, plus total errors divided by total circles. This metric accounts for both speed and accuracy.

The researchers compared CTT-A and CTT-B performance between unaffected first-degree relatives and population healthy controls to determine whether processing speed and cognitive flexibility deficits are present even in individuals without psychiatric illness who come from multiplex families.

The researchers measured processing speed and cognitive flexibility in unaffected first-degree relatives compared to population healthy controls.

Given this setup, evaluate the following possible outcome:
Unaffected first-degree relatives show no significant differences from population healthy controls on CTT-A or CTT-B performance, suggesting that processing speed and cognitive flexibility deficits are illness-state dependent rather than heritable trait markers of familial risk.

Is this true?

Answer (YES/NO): NO